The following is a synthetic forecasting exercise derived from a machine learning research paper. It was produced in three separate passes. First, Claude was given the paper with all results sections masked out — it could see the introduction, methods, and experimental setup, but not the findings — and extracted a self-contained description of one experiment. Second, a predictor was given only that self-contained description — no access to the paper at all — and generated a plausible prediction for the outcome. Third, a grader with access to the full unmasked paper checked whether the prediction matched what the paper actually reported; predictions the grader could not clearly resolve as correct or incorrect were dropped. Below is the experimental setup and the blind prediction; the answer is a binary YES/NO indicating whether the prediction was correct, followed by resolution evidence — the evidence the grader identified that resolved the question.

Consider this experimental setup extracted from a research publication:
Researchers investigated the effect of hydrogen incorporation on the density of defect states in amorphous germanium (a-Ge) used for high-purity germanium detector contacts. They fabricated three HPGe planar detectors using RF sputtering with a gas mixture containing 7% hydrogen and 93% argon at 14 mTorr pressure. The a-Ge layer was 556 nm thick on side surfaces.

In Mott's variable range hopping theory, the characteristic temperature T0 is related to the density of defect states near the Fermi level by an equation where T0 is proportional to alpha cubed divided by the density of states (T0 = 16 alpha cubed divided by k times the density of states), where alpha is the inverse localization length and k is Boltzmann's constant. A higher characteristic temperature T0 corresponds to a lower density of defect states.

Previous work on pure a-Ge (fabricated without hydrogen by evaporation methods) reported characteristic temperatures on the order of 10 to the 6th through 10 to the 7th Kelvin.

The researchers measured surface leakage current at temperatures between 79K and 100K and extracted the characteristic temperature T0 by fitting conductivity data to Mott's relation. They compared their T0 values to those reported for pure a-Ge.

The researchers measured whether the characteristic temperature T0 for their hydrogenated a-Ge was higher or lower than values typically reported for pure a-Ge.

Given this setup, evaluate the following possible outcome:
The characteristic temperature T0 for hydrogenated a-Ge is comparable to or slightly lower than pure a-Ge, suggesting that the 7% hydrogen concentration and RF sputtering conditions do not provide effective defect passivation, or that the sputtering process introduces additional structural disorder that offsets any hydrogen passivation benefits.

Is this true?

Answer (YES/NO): NO